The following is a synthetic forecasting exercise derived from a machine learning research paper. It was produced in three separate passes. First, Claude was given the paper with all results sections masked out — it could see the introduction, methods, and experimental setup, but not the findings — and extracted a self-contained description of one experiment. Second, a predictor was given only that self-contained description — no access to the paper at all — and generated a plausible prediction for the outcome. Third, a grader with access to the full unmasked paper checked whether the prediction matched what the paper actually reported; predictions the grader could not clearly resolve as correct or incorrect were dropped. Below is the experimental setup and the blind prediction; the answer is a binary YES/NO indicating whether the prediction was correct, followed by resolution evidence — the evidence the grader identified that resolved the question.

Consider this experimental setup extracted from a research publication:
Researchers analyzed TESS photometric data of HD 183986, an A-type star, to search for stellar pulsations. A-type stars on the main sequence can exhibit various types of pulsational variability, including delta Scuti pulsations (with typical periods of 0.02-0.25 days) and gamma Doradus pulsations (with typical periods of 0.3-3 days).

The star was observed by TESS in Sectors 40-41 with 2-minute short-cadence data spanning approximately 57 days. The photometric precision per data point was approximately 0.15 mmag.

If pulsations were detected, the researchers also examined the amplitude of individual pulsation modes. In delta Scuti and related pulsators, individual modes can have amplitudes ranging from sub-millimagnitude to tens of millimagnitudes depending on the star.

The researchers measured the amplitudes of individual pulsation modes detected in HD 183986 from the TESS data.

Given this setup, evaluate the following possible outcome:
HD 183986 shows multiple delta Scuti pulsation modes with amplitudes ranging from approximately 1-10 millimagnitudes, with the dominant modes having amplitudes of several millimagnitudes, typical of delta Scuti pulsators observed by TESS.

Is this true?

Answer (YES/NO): NO